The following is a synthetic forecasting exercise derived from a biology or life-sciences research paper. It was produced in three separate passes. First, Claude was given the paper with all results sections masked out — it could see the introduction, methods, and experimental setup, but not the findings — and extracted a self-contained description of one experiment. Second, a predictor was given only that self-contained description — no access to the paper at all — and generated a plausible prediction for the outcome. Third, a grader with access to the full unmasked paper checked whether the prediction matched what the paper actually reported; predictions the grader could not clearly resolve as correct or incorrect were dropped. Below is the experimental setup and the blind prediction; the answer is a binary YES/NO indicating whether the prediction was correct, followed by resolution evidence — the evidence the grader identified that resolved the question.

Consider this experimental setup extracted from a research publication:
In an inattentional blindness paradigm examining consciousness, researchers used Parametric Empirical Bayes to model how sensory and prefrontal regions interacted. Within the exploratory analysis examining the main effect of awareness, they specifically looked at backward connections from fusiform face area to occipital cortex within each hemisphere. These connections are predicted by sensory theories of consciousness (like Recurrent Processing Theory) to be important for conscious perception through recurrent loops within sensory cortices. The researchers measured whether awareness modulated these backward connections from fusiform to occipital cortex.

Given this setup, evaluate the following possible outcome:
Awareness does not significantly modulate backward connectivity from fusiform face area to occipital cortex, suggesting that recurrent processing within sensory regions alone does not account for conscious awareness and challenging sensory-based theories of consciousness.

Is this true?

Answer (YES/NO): NO